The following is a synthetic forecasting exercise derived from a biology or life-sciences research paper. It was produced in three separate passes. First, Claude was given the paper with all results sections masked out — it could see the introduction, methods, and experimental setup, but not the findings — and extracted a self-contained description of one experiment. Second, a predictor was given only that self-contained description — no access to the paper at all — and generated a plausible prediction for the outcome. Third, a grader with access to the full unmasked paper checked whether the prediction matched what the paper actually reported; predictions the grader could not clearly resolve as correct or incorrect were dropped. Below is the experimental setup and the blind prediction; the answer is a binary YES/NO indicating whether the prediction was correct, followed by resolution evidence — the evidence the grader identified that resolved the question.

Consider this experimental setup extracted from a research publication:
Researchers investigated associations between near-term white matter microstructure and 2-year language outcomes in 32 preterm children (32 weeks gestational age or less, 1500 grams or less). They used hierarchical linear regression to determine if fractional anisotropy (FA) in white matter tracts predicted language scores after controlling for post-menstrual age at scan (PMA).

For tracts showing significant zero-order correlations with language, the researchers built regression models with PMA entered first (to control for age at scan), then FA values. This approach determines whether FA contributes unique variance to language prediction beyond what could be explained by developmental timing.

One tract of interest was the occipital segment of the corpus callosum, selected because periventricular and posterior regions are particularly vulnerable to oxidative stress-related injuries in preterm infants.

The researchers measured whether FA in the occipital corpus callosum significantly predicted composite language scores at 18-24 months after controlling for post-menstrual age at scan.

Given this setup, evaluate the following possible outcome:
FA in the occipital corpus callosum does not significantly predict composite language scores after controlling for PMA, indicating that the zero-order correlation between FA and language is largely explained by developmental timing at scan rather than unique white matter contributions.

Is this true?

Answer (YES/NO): NO